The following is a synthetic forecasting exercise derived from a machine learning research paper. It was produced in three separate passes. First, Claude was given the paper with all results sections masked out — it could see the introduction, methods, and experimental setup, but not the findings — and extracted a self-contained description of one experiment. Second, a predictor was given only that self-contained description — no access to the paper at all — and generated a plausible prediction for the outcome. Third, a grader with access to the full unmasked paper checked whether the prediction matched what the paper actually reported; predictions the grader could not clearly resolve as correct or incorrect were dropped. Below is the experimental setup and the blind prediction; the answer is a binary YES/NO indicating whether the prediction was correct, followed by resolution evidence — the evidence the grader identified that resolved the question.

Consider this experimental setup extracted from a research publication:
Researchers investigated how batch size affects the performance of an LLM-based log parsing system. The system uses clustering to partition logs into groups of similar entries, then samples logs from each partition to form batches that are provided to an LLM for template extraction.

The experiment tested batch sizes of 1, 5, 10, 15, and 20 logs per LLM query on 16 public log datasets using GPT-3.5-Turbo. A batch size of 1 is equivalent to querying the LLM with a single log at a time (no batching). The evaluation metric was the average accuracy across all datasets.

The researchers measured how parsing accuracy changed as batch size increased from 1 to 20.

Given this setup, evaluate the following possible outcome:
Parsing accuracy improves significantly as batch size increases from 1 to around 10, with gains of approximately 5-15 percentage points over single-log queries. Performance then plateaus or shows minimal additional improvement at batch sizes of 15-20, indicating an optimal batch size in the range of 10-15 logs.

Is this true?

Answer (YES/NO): NO